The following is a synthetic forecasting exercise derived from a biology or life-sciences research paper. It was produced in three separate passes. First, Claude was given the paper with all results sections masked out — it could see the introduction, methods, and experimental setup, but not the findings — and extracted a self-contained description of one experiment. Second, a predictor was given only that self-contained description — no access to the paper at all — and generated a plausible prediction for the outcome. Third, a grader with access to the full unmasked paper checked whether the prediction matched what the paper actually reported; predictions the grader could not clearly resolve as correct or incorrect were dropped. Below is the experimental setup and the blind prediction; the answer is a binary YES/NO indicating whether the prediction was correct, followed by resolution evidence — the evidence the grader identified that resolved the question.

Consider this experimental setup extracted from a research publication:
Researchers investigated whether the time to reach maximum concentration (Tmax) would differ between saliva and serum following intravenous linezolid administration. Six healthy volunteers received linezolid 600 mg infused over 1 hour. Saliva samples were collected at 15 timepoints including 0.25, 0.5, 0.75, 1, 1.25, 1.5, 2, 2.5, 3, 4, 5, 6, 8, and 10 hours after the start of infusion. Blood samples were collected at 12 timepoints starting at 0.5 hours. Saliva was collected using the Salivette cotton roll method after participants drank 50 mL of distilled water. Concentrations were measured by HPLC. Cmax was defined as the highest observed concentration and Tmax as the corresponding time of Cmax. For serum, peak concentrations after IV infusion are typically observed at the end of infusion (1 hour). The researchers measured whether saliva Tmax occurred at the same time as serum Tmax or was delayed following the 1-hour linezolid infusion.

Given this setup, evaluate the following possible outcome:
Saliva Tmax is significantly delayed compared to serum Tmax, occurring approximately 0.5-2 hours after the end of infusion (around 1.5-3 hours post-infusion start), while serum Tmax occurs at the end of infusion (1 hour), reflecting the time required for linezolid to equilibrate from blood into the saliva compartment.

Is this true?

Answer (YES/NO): NO